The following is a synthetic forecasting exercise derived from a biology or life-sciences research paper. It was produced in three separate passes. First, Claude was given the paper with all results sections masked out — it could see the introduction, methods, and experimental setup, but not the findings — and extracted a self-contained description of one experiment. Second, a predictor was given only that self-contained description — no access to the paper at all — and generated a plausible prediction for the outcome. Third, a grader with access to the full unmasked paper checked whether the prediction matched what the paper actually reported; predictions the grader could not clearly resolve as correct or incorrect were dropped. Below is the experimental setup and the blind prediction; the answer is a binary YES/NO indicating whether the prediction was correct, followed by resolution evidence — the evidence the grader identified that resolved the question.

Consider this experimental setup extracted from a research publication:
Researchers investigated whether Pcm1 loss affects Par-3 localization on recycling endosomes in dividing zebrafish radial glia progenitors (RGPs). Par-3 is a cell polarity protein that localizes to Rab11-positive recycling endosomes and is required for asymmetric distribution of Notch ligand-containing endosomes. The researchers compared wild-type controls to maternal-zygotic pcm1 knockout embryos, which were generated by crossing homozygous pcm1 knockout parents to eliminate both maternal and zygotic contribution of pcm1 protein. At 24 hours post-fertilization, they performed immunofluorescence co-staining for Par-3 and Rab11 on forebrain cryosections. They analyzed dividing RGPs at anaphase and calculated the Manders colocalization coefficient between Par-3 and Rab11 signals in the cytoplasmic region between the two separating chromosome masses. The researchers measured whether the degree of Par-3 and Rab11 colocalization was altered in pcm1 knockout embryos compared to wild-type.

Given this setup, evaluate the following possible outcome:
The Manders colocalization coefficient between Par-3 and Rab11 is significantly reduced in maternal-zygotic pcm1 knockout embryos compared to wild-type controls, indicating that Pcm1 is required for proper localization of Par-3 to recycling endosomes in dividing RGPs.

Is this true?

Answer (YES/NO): NO